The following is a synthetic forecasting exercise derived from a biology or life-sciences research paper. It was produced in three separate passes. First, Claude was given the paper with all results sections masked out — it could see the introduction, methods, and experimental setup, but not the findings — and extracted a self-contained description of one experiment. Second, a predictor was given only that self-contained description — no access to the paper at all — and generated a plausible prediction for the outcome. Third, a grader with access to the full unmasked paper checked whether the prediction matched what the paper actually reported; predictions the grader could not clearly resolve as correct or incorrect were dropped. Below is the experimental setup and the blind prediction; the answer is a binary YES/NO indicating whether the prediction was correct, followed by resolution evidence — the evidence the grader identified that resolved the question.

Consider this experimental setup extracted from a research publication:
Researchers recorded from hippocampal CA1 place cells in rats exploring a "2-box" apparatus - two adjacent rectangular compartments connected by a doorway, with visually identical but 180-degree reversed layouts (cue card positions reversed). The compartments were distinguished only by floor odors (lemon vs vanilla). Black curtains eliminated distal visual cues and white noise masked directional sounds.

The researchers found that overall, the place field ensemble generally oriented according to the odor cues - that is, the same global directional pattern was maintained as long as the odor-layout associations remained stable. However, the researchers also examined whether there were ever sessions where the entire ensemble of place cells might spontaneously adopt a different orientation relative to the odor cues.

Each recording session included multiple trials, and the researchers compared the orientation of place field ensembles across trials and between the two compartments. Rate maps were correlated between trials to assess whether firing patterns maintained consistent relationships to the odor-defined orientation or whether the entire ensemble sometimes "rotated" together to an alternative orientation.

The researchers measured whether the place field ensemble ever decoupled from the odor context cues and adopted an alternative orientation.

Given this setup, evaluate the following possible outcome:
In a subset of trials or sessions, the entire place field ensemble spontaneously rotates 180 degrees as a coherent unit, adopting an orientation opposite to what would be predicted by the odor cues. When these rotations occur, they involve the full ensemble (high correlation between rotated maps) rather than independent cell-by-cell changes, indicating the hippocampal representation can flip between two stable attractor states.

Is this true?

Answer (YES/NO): YES